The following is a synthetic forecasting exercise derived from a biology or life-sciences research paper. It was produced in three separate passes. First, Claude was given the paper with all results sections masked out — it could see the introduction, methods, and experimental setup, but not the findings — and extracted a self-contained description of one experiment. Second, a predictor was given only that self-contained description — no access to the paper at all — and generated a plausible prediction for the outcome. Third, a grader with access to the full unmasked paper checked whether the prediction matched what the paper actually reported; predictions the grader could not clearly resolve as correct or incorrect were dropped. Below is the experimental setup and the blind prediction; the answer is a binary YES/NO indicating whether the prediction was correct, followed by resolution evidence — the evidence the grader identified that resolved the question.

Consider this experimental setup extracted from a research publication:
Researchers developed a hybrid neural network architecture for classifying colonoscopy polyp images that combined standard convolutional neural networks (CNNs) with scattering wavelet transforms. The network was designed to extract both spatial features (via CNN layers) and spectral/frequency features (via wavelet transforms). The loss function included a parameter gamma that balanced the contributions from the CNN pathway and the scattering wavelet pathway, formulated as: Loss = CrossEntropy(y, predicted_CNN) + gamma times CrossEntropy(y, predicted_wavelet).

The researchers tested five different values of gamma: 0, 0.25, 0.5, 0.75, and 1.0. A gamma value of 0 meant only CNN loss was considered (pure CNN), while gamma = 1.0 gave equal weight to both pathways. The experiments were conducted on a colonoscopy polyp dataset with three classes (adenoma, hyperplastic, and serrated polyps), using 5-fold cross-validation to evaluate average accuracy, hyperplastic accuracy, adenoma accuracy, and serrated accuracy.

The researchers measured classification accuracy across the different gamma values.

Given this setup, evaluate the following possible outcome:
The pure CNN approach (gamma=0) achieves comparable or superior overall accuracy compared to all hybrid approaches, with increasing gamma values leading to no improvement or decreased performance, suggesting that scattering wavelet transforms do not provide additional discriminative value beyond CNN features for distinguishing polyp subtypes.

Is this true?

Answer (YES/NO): NO